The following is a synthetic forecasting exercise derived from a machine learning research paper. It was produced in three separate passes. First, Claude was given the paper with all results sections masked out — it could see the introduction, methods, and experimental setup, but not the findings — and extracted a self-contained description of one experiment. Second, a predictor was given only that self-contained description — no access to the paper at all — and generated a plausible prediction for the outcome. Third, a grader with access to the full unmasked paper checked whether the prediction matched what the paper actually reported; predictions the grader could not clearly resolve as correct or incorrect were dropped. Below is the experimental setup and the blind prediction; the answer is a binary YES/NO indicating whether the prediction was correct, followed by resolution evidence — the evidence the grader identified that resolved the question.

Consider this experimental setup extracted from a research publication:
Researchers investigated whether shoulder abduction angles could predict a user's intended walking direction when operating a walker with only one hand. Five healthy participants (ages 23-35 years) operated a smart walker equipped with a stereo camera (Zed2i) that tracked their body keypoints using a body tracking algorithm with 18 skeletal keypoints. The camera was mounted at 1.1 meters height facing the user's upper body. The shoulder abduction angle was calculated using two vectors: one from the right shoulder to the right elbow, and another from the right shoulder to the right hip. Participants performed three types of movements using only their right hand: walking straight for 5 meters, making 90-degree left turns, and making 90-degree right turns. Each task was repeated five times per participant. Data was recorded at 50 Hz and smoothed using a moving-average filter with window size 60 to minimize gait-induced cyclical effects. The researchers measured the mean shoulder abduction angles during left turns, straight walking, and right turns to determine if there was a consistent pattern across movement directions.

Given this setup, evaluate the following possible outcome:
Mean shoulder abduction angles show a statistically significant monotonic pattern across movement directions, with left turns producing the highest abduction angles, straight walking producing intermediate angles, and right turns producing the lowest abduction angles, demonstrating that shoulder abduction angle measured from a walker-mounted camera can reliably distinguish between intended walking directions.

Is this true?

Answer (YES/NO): YES